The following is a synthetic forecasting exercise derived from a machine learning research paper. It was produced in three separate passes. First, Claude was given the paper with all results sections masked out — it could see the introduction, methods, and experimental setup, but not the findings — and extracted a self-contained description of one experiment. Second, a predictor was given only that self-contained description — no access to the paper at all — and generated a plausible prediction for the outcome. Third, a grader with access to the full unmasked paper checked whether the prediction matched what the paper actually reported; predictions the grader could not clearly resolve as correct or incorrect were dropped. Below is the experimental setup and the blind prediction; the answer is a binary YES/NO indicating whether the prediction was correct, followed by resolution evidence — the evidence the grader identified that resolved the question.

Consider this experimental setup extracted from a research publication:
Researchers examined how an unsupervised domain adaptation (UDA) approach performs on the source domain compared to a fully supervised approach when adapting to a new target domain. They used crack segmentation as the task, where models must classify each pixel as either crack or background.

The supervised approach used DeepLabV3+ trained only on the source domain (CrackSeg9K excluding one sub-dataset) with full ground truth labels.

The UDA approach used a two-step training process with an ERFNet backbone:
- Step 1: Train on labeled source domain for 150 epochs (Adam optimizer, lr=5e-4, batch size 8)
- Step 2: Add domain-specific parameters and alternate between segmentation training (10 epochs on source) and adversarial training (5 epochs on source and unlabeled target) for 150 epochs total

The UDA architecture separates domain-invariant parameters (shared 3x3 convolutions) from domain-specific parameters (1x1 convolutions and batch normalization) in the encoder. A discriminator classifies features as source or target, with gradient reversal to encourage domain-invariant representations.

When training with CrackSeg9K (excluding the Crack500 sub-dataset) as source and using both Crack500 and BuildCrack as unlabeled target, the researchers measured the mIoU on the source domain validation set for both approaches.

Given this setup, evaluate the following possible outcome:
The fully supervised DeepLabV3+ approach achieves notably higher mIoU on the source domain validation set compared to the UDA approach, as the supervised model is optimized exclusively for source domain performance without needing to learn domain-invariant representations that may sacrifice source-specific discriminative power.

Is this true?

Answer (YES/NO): NO